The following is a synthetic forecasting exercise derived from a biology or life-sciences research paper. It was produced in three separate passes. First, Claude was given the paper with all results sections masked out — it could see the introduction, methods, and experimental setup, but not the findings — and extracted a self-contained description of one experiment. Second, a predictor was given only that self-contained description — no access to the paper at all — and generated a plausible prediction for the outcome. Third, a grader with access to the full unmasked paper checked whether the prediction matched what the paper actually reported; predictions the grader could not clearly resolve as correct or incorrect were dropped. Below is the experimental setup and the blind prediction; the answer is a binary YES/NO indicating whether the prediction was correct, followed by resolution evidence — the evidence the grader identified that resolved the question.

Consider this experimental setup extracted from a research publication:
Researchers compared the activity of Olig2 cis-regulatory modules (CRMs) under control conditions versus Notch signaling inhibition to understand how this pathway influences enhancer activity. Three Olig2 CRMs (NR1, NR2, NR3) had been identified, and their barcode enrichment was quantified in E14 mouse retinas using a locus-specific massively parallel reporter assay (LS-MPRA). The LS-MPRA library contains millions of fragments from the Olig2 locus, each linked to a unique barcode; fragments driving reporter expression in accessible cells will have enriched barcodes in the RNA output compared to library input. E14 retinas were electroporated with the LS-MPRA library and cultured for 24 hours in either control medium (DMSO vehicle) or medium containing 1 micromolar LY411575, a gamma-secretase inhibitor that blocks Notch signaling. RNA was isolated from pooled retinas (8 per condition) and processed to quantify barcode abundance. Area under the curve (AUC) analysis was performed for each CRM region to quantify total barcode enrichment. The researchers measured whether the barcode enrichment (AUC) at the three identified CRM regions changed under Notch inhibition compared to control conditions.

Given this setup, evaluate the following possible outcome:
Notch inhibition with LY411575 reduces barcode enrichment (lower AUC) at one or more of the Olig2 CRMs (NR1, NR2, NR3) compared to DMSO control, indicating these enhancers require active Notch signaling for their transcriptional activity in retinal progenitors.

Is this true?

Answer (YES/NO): NO